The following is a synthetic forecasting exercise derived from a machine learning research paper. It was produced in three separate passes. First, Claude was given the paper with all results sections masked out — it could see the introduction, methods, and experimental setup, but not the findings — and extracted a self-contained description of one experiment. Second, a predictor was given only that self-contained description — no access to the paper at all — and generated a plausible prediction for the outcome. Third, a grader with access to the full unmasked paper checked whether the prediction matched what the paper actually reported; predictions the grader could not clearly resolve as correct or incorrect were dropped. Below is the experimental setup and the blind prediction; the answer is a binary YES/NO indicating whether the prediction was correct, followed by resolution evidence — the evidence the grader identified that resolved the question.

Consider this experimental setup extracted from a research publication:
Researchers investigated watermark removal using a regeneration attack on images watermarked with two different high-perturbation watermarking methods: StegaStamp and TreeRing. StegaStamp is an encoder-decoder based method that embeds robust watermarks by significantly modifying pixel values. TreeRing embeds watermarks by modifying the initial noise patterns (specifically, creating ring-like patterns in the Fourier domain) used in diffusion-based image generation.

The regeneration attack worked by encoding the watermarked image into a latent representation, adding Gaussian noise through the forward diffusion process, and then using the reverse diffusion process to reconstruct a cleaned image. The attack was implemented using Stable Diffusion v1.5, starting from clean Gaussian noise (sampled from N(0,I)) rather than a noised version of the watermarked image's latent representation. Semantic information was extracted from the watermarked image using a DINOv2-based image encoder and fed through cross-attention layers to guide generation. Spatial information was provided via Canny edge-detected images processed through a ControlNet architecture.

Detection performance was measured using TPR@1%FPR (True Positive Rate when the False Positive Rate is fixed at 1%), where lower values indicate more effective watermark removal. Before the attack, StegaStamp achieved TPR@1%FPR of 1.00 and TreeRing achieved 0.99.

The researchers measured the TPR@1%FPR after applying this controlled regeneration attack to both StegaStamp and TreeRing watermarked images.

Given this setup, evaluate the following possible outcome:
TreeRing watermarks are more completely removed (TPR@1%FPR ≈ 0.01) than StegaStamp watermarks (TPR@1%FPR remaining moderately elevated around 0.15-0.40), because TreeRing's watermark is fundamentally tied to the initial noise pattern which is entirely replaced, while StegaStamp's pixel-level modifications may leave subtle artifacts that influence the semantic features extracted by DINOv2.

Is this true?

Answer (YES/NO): NO